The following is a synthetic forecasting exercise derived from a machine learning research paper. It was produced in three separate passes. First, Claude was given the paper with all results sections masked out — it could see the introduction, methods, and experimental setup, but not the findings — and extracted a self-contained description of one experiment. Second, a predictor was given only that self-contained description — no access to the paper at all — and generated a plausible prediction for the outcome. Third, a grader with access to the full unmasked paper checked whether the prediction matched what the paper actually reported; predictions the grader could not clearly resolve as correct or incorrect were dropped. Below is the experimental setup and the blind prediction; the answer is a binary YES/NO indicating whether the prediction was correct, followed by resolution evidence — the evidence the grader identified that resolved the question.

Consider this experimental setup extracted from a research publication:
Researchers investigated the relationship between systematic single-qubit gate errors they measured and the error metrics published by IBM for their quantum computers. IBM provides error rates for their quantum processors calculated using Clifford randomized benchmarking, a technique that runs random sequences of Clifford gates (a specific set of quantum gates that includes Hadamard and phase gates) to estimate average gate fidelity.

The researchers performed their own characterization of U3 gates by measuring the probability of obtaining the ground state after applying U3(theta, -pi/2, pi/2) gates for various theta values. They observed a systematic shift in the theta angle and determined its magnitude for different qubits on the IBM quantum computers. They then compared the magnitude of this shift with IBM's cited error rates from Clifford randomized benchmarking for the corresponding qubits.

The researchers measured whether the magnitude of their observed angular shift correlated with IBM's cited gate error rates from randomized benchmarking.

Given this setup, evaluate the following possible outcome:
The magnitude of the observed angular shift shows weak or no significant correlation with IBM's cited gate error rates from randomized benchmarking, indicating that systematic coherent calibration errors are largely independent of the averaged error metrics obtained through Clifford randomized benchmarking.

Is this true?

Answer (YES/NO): YES